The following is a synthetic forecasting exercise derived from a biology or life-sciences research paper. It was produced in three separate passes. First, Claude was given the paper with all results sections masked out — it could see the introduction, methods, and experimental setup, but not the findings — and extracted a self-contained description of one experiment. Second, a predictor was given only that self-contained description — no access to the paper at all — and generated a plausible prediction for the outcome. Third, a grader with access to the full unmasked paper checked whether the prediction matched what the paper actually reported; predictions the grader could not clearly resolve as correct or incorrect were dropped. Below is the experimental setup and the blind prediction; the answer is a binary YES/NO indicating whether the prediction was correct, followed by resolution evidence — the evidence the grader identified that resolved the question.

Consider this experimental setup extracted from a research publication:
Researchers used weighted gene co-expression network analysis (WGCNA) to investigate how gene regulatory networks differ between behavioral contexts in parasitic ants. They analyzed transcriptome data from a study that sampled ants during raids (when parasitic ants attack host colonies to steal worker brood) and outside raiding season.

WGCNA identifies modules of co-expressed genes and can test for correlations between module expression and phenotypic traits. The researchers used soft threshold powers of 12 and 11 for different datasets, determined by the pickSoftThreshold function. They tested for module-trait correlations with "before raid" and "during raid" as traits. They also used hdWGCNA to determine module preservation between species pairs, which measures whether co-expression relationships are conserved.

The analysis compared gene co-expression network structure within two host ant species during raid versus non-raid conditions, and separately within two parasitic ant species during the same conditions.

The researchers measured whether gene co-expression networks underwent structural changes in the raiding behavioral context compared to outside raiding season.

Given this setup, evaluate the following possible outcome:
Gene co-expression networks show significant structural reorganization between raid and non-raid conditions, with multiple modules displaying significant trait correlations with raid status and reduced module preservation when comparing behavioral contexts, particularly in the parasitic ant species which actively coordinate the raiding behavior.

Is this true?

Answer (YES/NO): YES